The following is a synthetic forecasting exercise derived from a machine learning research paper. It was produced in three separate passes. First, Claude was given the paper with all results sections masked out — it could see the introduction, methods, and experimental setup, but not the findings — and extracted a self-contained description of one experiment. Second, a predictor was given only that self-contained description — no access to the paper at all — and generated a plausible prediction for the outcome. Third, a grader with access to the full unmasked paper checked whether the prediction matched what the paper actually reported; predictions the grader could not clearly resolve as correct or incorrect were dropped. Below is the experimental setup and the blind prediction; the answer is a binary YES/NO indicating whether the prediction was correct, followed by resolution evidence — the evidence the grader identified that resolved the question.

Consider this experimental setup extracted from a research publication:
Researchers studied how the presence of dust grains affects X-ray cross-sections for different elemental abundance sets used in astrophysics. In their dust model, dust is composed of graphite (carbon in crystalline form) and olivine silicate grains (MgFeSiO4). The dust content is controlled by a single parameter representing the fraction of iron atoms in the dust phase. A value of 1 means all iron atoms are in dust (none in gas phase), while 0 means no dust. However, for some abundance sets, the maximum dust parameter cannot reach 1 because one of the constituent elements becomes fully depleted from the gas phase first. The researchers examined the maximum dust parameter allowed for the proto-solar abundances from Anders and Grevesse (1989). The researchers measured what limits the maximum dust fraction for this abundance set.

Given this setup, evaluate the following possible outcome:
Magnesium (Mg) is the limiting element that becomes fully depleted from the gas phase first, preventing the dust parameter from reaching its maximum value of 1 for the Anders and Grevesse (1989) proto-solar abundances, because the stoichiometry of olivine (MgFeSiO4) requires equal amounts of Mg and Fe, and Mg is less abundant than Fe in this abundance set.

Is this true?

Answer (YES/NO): NO